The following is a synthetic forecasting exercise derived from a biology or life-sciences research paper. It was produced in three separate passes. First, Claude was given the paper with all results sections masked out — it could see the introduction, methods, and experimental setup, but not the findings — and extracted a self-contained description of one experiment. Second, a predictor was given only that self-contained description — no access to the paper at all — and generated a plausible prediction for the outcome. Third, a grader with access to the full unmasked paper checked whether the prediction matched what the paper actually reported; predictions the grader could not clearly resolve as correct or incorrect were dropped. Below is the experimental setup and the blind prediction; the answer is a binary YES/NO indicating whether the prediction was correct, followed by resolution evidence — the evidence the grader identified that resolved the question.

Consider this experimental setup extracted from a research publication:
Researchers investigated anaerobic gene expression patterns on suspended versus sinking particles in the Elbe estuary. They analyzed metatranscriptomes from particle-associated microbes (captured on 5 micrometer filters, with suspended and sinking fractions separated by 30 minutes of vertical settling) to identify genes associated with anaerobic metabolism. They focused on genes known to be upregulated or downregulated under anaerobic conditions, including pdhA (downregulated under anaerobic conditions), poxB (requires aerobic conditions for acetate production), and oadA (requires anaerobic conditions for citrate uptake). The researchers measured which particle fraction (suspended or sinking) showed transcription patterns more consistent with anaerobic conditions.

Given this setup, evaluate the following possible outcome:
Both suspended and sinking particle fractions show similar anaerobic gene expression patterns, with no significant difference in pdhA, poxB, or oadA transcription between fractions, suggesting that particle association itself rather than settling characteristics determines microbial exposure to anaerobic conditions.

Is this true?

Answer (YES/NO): NO